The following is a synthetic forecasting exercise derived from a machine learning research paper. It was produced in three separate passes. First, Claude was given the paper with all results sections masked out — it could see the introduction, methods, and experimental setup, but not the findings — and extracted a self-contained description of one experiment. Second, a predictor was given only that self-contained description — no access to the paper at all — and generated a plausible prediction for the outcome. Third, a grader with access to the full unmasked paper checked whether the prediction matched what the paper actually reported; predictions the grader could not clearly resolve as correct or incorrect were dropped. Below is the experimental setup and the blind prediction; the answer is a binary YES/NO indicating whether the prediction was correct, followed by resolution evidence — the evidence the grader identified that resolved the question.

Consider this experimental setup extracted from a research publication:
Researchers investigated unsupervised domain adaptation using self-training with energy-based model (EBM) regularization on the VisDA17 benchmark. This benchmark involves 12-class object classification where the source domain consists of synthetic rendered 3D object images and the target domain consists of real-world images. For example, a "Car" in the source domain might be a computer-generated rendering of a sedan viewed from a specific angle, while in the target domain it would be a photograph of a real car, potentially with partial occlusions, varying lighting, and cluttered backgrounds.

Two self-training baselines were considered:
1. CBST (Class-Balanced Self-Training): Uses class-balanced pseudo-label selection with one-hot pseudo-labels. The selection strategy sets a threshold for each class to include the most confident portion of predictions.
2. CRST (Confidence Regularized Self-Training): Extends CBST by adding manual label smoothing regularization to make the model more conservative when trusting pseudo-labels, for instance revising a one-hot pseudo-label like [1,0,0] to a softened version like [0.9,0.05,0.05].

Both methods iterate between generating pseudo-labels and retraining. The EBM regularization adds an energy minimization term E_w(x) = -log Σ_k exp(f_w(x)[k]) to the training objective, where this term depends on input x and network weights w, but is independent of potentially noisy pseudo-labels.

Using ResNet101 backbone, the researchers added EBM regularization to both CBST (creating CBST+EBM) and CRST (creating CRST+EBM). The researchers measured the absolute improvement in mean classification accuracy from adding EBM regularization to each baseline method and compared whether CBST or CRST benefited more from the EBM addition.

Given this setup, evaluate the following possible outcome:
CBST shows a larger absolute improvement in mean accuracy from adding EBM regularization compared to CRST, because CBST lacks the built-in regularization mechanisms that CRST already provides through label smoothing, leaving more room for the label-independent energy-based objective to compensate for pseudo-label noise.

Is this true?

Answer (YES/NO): NO